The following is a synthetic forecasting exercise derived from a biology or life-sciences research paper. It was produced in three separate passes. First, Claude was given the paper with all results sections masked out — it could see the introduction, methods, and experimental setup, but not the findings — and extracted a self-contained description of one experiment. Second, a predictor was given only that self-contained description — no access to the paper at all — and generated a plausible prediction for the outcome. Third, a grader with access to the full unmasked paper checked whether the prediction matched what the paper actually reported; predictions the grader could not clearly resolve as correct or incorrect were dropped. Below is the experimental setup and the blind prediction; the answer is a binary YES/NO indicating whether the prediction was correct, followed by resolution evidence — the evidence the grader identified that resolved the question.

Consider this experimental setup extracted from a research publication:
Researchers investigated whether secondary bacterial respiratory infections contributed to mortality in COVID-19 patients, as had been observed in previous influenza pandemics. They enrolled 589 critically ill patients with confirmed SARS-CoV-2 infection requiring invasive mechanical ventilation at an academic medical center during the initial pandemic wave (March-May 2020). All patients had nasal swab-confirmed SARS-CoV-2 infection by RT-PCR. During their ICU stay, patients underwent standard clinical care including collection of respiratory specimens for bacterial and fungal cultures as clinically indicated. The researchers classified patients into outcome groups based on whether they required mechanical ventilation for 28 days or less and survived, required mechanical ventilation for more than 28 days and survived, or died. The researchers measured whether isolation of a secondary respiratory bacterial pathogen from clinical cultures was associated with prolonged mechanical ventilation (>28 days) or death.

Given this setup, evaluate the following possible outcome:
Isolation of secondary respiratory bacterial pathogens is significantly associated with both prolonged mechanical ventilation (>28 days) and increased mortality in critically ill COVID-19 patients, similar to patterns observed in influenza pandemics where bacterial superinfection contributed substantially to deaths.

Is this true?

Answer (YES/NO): NO